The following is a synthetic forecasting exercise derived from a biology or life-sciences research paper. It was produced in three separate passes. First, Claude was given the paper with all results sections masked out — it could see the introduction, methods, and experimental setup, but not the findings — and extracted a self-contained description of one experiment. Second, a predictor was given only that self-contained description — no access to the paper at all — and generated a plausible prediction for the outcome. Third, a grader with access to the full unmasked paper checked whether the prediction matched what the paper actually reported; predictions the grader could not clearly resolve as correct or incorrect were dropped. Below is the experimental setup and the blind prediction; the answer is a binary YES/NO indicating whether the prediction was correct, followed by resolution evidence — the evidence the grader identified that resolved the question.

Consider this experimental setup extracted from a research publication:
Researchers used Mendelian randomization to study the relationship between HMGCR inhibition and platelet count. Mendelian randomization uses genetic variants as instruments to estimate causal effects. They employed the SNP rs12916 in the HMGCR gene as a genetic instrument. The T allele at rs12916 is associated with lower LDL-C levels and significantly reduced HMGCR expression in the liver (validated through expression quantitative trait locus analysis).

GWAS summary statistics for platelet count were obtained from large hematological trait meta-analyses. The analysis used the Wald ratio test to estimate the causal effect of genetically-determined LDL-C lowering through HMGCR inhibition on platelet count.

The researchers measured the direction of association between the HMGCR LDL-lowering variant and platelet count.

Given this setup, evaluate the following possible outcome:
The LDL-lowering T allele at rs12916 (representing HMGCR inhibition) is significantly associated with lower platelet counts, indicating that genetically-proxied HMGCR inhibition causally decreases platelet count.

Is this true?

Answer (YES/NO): YES